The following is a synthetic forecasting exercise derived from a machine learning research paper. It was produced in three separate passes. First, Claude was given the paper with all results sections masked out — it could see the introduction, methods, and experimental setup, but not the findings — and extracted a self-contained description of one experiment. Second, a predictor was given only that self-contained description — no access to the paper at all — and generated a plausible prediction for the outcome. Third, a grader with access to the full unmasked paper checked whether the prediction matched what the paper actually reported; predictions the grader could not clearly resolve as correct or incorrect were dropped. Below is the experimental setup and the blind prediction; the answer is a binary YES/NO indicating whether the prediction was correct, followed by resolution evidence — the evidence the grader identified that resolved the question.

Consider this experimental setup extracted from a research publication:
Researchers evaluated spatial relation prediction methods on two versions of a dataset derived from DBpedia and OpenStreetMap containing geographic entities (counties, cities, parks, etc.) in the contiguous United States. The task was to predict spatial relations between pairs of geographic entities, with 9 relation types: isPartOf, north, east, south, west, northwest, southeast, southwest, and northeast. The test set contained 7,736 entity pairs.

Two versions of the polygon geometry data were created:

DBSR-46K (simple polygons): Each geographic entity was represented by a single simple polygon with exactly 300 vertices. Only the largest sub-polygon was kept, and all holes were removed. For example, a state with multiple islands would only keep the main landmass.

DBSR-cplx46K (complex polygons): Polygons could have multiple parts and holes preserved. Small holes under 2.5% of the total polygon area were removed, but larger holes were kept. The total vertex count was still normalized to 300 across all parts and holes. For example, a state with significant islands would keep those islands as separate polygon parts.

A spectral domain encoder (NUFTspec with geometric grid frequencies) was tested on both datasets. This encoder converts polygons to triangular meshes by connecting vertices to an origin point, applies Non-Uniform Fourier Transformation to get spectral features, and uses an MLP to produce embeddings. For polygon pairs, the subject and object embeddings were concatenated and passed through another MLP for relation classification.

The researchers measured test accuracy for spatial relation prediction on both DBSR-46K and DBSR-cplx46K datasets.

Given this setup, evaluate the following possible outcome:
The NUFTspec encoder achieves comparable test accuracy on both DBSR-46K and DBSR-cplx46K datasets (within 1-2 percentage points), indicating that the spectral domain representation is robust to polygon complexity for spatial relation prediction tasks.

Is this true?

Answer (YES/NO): YES